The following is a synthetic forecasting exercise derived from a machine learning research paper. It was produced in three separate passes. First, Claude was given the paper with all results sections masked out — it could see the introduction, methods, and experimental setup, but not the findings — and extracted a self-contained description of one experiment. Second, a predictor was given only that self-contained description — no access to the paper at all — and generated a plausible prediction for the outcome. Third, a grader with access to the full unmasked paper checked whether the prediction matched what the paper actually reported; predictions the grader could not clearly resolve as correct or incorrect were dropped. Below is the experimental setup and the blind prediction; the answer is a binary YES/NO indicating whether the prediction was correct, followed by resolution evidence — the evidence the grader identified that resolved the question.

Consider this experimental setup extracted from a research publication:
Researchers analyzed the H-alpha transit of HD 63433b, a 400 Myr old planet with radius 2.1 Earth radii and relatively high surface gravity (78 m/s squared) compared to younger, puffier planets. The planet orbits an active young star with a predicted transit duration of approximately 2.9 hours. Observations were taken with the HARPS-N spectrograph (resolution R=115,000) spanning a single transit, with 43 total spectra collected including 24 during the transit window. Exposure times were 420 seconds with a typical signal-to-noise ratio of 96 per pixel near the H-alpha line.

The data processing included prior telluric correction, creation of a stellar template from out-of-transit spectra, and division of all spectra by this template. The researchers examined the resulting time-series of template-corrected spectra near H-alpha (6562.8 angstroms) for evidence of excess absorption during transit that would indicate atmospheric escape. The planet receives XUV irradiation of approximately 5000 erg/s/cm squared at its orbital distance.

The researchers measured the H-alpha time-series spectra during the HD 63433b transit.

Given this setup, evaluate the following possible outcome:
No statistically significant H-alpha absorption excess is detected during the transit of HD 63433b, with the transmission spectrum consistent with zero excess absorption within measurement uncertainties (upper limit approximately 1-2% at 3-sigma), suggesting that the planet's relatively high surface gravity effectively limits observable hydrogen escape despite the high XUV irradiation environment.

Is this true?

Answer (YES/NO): YES